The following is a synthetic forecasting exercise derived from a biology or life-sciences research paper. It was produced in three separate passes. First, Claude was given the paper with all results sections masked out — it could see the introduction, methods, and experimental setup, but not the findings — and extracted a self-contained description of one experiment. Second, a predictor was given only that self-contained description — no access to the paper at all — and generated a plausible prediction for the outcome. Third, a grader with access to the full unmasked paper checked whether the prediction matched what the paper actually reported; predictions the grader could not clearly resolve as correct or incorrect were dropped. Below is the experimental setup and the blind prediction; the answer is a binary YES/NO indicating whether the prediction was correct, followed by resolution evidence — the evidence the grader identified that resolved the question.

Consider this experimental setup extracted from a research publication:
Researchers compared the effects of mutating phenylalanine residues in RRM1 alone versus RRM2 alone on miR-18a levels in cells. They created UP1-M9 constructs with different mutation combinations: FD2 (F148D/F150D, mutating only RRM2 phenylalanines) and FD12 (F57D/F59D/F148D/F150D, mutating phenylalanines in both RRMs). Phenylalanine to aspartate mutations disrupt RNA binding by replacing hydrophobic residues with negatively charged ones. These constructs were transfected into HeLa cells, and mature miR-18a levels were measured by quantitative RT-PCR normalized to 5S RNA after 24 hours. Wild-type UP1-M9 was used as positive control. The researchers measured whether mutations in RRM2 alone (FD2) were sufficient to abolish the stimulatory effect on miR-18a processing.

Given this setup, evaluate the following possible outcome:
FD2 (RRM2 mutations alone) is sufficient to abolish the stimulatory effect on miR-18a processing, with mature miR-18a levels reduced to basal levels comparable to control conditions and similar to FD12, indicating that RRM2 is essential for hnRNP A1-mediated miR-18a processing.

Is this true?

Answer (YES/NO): YES